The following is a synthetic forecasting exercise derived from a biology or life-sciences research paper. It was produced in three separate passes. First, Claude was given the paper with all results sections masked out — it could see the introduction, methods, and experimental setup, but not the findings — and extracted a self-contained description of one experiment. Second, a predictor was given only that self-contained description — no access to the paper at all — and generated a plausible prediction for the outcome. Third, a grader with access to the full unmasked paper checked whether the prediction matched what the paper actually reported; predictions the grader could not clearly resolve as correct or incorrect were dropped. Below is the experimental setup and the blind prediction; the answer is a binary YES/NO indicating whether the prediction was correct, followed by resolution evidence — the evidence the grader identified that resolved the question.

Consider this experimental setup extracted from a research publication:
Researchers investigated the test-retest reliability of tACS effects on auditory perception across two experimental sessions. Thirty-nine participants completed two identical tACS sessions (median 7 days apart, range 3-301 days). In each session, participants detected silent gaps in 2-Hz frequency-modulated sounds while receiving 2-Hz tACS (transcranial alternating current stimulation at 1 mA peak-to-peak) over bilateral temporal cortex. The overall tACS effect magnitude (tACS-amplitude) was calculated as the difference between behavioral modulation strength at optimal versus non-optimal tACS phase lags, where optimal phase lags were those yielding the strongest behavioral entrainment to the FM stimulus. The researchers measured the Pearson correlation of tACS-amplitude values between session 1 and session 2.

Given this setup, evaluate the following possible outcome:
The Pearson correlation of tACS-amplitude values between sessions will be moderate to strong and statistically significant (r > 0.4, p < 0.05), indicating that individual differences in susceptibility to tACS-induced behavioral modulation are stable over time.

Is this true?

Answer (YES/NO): NO